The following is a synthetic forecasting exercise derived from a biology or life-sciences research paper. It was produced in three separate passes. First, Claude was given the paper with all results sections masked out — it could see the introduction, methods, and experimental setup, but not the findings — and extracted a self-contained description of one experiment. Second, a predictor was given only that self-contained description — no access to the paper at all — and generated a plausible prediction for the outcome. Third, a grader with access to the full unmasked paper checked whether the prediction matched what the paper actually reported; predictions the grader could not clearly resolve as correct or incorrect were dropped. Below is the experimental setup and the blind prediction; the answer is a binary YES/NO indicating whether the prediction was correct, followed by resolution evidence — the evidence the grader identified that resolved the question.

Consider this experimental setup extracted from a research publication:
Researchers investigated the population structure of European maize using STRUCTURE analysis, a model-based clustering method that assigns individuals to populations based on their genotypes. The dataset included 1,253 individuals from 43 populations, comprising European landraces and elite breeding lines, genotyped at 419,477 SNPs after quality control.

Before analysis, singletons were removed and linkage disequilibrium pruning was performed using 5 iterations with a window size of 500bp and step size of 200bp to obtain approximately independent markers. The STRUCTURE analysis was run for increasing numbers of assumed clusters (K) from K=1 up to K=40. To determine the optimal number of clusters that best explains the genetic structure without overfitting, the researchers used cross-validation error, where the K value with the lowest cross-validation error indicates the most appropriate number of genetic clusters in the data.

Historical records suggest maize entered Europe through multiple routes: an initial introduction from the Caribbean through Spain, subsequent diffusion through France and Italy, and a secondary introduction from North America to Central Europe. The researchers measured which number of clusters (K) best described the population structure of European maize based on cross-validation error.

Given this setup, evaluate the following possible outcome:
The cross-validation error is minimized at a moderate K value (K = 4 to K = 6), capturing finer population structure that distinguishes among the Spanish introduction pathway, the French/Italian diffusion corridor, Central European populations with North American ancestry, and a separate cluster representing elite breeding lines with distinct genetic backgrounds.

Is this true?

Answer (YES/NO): NO